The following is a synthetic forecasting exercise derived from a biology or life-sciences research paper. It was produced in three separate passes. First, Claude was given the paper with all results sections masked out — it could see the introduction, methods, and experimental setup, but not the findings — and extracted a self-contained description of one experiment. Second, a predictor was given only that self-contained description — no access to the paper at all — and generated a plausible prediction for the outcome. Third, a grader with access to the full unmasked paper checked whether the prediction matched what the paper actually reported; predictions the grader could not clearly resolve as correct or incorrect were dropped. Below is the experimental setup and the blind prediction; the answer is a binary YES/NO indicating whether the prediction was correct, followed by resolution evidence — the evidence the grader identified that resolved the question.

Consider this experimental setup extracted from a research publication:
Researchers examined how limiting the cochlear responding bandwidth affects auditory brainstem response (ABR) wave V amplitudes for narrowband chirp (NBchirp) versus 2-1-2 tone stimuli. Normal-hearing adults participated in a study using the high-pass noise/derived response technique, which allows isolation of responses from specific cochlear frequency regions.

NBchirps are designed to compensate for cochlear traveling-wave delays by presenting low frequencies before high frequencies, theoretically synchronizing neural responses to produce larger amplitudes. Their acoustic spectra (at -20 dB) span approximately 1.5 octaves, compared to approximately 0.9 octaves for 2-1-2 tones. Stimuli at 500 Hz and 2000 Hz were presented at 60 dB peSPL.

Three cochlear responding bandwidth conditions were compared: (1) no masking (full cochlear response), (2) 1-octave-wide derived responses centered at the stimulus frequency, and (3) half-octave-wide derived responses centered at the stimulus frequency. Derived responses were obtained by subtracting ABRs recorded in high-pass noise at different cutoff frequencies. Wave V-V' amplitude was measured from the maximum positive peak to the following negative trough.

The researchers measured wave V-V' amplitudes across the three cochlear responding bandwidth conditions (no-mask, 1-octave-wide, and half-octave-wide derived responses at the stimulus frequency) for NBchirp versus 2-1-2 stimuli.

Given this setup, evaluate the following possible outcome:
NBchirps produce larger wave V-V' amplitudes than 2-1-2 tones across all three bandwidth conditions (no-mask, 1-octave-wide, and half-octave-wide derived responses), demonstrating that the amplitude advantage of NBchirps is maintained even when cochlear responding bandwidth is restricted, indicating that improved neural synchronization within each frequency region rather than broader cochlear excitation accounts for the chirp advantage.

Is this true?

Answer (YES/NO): NO